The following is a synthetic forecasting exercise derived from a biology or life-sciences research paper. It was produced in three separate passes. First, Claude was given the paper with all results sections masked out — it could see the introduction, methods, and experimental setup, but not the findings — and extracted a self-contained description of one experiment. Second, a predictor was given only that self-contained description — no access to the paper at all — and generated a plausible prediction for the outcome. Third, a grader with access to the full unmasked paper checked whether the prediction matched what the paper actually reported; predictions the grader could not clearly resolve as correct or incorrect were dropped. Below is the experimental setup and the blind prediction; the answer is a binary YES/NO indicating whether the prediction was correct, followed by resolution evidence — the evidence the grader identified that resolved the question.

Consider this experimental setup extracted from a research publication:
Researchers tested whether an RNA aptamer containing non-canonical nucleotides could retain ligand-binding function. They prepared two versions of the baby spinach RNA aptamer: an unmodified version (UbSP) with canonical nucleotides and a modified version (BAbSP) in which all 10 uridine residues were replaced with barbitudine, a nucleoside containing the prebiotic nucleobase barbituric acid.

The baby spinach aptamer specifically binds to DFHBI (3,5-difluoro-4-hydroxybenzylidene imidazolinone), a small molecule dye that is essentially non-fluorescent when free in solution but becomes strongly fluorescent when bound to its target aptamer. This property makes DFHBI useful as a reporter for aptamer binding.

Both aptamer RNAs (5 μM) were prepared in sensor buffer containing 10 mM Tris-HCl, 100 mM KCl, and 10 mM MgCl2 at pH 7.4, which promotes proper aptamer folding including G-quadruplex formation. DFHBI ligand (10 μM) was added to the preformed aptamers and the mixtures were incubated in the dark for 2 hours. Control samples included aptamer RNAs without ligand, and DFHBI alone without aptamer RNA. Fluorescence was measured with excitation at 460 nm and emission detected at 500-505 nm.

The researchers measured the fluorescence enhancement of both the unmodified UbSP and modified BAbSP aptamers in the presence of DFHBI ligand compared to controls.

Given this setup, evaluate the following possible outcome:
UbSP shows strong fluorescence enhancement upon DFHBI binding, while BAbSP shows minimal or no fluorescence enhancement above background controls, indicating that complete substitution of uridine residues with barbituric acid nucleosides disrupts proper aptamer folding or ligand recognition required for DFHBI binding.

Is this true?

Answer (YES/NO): NO